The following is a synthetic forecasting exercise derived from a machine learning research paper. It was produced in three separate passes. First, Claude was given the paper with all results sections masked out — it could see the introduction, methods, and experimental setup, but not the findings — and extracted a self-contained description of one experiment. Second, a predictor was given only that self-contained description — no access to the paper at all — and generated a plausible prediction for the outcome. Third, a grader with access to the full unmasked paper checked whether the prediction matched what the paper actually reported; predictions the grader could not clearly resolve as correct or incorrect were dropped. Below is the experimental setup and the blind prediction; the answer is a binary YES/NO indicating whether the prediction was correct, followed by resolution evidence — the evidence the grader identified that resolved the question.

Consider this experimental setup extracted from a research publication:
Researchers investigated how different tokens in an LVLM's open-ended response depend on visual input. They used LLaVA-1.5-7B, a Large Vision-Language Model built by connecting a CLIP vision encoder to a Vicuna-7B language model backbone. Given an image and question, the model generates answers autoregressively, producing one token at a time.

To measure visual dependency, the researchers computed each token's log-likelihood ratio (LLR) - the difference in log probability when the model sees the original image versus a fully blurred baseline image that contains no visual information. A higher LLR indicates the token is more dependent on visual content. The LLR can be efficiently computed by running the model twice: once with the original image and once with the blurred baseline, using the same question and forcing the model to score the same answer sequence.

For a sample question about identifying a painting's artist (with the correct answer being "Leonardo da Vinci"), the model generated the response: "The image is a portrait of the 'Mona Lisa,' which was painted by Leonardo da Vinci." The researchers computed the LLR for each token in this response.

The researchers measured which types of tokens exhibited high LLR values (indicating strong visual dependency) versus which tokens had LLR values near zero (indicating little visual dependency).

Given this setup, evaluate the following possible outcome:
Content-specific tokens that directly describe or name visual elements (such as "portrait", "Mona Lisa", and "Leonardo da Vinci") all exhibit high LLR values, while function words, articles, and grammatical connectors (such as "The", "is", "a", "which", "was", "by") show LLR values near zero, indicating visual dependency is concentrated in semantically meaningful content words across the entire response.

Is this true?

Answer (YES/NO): NO